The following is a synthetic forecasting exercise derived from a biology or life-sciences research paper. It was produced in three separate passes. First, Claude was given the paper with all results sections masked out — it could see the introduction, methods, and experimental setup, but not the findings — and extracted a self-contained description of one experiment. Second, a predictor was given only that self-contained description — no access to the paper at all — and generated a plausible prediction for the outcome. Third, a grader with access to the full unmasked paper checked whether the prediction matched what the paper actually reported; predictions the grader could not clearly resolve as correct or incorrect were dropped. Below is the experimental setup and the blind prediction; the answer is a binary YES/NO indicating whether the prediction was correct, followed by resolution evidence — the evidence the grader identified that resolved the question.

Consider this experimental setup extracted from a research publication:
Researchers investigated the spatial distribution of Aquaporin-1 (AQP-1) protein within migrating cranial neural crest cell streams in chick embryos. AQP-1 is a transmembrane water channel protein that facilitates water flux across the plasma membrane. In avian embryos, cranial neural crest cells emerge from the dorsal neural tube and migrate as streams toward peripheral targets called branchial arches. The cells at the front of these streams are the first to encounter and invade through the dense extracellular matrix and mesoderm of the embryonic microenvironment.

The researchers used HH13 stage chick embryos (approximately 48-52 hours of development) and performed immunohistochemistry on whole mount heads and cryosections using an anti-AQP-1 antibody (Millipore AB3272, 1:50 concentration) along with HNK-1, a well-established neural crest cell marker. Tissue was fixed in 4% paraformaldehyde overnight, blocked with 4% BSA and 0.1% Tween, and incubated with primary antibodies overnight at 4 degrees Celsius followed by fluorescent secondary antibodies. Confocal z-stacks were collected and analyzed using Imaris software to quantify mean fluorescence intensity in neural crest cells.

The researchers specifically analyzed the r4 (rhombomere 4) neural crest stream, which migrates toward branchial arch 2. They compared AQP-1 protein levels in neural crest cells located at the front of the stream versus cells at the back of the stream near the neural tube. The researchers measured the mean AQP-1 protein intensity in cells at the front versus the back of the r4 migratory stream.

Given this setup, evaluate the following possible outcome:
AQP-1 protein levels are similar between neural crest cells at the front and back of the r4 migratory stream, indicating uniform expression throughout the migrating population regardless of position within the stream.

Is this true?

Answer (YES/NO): NO